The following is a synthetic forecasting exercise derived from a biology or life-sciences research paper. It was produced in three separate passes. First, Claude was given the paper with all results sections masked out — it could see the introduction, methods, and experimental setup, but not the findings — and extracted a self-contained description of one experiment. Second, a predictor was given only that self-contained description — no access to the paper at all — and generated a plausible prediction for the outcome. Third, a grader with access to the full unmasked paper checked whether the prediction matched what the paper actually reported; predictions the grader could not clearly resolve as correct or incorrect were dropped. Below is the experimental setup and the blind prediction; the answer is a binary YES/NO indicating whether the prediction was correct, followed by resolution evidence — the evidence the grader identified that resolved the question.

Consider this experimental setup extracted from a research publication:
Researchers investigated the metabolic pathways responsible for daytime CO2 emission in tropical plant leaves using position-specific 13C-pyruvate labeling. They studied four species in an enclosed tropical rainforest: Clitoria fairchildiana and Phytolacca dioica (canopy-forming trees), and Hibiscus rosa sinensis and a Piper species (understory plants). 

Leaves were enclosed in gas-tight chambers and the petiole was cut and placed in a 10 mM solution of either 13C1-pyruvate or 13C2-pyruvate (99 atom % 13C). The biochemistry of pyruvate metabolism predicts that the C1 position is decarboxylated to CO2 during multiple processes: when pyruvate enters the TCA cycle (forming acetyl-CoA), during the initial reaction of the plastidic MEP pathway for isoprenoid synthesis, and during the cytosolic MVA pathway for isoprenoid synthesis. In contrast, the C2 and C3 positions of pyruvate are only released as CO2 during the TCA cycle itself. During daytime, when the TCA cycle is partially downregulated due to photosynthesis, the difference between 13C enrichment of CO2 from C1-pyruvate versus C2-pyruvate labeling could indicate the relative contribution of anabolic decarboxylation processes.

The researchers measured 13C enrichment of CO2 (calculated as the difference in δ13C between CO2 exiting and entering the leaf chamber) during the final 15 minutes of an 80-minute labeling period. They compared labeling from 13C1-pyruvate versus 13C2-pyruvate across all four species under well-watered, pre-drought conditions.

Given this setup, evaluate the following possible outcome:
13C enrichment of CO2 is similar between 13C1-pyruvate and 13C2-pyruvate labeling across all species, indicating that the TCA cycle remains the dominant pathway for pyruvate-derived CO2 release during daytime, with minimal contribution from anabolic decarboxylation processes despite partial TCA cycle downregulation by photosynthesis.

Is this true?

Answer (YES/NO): NO